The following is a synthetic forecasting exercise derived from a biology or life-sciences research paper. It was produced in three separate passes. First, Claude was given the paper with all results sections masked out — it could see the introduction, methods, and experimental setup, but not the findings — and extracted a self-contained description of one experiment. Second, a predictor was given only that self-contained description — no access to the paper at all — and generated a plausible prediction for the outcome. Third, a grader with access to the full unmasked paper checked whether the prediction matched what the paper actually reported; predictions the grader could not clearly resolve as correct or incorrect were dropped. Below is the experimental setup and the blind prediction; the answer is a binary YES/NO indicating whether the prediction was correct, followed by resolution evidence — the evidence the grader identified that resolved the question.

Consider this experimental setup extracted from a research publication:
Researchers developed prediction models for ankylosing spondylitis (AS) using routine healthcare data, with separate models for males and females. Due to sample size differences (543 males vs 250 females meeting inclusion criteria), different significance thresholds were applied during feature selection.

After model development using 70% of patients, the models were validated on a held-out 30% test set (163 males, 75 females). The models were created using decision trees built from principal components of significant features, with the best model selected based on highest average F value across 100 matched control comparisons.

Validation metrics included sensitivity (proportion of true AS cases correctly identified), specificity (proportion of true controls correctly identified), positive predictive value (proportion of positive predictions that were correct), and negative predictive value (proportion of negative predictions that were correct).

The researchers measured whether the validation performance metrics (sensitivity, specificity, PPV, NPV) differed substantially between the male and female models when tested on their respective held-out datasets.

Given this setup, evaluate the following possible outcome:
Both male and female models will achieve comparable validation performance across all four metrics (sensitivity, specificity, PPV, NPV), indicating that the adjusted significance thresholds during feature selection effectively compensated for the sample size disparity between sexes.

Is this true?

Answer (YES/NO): NO